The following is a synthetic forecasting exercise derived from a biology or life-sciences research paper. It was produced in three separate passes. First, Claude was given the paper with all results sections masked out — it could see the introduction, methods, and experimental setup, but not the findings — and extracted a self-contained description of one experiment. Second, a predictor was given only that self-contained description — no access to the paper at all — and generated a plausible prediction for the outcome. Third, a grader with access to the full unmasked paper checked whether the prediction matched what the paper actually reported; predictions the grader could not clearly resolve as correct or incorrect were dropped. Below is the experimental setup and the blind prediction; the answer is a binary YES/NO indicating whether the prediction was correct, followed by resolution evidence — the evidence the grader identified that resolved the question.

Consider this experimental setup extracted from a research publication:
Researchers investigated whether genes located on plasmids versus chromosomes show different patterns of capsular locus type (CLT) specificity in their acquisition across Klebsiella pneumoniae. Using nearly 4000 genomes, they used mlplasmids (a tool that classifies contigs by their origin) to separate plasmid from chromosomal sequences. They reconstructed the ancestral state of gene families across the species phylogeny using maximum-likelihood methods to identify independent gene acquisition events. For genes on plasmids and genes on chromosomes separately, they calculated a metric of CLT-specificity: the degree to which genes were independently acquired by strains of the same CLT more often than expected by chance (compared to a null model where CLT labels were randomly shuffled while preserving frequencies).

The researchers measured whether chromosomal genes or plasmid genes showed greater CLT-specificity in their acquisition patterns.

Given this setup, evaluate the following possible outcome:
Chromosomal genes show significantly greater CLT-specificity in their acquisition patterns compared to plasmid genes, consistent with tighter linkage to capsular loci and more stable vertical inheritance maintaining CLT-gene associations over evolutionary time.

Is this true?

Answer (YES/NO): YES